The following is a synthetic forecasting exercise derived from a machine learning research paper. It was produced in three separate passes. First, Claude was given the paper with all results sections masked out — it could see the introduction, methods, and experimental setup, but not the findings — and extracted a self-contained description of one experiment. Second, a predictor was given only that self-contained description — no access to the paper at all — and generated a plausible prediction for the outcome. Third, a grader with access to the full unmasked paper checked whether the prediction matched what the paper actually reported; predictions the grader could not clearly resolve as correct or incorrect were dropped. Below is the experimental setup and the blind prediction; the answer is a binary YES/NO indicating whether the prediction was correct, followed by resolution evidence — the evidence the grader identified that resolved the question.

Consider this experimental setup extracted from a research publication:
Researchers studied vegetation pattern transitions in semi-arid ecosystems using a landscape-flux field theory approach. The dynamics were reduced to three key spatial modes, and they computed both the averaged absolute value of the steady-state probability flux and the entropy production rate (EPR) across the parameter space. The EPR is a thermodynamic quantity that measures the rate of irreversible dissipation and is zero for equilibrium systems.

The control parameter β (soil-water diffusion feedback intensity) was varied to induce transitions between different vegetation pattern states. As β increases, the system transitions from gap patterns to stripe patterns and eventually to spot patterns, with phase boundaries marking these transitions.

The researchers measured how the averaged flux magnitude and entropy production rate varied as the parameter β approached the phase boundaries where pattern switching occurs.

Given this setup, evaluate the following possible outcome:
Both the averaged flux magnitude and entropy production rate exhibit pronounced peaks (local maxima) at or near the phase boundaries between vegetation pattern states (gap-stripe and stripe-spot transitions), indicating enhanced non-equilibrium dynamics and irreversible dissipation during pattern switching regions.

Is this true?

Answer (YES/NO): YES